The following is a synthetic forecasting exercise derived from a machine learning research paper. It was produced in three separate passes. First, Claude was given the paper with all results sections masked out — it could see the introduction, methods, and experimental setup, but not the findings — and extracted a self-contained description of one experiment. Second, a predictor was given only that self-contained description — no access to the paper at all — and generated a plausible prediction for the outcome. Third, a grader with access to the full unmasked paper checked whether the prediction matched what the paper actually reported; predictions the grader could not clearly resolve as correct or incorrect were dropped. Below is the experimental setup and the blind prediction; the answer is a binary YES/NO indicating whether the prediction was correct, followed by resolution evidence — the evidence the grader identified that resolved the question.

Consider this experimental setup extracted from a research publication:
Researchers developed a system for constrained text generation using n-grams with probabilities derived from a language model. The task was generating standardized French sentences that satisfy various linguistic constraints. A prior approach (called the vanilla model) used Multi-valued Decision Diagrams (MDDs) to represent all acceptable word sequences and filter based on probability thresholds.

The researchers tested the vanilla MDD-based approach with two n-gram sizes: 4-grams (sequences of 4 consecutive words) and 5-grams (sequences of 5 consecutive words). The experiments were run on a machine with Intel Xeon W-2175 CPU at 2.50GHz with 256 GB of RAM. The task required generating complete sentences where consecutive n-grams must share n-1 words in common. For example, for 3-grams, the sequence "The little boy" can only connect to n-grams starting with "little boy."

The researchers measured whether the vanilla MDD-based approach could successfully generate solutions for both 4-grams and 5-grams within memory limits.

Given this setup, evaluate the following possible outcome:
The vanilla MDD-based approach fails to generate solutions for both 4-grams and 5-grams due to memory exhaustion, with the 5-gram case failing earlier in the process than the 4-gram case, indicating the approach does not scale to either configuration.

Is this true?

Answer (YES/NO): NO